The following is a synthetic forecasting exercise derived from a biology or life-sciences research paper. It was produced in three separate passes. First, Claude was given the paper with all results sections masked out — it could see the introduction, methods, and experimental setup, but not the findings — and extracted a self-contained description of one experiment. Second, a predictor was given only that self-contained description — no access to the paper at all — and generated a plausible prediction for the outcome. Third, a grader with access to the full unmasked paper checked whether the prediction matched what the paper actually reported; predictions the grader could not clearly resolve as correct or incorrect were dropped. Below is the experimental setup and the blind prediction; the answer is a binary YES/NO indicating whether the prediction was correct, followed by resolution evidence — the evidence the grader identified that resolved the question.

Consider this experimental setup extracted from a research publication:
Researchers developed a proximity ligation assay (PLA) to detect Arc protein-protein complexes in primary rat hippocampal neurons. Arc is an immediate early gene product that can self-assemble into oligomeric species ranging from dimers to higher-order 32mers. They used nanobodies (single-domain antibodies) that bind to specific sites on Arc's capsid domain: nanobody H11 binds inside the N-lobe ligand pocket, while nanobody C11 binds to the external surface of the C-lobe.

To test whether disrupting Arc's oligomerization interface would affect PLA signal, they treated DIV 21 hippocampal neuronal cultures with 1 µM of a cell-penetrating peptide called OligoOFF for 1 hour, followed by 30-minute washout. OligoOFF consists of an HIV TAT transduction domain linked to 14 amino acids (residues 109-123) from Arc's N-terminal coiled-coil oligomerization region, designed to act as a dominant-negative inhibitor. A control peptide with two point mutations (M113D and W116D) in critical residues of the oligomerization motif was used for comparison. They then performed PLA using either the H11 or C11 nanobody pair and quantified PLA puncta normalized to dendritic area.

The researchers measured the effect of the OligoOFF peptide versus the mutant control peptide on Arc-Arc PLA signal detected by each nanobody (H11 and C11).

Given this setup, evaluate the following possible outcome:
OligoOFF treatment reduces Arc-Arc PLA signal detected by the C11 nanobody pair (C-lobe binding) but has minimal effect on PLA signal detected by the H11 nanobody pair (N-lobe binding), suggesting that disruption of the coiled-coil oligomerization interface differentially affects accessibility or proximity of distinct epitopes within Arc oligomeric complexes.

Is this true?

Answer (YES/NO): NO